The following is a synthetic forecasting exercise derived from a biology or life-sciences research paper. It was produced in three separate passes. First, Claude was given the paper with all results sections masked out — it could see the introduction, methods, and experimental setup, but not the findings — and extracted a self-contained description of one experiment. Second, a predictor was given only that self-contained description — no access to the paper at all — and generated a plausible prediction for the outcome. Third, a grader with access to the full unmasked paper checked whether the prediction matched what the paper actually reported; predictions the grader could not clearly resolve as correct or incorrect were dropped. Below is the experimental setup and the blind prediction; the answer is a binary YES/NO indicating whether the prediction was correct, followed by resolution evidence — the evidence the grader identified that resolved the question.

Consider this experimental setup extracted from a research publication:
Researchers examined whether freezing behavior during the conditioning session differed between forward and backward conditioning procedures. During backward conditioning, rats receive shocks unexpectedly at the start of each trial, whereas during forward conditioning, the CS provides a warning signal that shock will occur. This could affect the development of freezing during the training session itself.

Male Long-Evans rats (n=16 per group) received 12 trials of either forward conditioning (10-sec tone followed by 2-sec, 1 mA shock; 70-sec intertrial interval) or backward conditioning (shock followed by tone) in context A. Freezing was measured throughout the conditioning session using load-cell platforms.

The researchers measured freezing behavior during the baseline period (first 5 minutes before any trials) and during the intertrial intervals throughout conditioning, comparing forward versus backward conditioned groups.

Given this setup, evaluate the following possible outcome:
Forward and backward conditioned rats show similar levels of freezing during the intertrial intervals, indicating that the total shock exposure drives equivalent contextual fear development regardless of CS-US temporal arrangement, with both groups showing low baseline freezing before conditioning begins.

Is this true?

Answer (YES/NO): YES